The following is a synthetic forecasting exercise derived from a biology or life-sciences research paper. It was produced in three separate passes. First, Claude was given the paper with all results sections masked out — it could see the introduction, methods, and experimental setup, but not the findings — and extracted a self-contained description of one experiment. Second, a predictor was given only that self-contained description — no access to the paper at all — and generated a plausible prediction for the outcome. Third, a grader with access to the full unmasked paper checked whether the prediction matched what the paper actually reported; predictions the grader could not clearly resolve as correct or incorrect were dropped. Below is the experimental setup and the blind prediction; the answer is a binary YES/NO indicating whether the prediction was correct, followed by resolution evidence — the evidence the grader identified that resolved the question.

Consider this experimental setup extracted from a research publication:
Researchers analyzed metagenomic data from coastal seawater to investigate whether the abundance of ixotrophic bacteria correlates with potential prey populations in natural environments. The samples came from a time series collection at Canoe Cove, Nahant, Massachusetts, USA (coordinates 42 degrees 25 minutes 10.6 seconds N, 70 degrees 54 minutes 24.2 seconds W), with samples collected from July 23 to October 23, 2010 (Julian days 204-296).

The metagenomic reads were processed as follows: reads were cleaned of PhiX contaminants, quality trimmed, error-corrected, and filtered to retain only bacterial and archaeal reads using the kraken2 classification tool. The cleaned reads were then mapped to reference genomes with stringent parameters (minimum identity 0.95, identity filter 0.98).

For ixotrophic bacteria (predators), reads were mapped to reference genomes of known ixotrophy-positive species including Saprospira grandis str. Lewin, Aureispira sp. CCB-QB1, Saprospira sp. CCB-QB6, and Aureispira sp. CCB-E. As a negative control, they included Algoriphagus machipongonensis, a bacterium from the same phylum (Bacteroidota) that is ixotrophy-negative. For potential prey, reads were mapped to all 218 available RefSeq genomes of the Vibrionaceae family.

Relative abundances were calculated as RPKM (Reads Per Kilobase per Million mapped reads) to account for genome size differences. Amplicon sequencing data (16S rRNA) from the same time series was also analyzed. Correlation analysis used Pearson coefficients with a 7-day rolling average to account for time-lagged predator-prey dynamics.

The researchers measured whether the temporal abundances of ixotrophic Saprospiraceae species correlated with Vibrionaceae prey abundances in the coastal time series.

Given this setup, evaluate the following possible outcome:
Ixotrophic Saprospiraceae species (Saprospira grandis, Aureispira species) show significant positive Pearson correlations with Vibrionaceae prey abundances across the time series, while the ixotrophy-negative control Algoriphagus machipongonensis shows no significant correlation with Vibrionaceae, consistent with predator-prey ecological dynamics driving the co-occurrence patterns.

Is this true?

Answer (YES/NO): YES